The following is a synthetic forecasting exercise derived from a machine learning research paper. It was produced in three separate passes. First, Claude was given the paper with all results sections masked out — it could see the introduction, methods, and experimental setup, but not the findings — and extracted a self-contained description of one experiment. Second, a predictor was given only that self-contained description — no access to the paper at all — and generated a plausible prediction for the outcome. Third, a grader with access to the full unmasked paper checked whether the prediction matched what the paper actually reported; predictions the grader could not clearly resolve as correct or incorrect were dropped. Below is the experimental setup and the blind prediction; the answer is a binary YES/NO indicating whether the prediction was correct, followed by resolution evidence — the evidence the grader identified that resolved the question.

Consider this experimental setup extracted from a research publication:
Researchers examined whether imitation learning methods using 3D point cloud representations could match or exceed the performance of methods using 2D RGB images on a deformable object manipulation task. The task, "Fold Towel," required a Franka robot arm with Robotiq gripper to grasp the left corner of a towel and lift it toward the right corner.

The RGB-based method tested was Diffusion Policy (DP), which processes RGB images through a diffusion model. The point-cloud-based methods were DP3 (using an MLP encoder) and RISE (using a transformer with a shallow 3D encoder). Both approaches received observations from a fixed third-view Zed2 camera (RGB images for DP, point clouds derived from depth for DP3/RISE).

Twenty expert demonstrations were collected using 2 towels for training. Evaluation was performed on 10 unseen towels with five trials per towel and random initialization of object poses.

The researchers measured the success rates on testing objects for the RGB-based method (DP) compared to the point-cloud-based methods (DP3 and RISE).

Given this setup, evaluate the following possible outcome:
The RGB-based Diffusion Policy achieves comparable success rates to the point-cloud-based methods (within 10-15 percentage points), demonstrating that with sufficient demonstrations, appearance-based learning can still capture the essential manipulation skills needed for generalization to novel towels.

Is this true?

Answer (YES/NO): NO